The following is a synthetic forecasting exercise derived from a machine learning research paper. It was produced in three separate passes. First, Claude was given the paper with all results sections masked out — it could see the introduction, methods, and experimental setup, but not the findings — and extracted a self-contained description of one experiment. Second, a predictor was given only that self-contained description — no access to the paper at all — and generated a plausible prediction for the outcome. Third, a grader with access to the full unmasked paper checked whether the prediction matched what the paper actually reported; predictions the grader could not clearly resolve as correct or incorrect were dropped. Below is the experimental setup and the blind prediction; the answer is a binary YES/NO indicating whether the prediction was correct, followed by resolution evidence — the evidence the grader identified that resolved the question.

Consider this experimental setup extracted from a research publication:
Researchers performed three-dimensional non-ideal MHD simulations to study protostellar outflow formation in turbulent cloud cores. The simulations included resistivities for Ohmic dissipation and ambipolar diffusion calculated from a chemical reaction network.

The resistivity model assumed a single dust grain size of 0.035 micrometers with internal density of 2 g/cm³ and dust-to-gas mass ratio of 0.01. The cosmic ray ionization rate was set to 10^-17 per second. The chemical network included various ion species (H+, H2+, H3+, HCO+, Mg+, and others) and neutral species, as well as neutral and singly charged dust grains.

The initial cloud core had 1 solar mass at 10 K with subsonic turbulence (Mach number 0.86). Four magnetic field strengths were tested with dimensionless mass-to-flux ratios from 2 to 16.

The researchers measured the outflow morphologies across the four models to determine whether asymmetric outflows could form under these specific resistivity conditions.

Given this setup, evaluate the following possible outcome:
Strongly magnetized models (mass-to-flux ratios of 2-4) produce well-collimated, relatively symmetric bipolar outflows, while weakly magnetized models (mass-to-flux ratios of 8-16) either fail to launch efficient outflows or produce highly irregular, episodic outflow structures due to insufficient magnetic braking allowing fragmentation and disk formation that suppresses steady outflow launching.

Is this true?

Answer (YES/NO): NO